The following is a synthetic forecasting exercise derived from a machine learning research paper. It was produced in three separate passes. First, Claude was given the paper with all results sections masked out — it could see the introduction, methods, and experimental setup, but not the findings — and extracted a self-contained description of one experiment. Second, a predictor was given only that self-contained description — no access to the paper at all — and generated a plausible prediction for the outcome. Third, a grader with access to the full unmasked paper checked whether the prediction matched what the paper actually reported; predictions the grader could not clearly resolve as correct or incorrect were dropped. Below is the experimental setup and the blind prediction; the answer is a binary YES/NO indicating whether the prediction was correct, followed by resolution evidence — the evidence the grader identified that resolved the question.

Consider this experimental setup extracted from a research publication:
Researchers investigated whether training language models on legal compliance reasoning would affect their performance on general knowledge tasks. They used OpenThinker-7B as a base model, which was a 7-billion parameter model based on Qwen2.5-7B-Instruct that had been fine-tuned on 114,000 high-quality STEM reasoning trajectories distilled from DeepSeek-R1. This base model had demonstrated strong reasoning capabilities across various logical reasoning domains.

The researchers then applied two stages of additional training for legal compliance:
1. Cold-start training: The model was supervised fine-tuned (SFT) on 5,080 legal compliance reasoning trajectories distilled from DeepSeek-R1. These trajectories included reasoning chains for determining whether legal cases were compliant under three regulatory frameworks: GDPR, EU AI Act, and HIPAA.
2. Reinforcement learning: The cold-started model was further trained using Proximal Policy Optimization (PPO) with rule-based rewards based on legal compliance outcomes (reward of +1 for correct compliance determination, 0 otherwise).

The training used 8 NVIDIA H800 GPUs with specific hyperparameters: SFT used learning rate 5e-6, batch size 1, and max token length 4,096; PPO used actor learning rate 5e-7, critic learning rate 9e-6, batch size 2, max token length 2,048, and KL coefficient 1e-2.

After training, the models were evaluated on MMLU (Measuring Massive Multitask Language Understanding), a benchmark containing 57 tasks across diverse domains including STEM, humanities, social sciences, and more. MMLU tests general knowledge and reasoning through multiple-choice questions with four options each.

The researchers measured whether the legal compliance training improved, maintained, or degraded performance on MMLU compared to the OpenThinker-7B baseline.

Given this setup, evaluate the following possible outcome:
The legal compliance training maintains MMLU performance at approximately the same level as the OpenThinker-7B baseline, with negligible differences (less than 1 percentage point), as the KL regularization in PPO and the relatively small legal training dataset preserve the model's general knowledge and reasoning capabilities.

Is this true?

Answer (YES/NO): NO